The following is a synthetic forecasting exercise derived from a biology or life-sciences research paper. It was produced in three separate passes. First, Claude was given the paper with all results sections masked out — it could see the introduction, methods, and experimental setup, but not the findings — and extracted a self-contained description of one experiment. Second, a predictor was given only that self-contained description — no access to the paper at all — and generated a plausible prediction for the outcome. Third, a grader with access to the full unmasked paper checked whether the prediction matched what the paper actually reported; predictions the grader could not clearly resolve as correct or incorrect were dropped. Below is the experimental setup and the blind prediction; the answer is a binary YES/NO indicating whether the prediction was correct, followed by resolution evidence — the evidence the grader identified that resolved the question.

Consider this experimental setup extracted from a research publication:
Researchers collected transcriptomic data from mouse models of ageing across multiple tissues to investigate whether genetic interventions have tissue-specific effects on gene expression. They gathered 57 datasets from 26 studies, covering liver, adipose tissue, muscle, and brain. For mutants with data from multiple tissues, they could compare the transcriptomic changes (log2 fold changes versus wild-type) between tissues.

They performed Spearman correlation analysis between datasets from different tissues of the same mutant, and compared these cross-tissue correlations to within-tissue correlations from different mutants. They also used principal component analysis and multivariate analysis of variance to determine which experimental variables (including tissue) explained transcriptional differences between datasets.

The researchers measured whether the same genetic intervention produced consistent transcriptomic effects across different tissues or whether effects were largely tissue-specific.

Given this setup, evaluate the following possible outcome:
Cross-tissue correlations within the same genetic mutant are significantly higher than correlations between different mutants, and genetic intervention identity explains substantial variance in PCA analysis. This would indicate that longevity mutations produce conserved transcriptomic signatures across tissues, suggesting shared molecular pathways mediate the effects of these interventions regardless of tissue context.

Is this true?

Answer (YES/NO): NO